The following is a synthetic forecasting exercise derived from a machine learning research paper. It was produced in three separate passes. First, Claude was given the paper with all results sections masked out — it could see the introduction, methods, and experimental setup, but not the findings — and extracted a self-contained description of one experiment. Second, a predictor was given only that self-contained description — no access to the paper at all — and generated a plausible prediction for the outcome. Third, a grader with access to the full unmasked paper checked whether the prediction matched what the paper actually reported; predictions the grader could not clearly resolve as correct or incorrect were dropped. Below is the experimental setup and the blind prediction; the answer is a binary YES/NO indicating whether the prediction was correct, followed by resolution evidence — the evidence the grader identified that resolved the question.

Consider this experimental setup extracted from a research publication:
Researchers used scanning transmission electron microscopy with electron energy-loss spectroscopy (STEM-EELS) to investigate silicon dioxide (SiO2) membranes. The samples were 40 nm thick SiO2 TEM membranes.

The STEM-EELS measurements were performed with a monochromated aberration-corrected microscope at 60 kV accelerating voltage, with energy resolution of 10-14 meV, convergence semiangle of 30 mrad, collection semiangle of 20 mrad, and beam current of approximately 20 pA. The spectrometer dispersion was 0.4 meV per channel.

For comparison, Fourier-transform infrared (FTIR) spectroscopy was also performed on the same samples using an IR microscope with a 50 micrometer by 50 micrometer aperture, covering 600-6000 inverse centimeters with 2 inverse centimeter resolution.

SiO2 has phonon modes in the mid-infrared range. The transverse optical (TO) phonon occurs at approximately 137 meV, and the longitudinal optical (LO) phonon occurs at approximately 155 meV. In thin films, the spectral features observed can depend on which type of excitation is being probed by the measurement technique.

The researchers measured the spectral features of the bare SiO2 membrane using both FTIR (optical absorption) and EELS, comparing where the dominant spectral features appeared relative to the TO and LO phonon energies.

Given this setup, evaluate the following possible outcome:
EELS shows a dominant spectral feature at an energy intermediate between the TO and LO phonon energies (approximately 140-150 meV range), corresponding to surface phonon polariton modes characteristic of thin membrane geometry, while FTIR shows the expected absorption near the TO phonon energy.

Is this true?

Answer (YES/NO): YES